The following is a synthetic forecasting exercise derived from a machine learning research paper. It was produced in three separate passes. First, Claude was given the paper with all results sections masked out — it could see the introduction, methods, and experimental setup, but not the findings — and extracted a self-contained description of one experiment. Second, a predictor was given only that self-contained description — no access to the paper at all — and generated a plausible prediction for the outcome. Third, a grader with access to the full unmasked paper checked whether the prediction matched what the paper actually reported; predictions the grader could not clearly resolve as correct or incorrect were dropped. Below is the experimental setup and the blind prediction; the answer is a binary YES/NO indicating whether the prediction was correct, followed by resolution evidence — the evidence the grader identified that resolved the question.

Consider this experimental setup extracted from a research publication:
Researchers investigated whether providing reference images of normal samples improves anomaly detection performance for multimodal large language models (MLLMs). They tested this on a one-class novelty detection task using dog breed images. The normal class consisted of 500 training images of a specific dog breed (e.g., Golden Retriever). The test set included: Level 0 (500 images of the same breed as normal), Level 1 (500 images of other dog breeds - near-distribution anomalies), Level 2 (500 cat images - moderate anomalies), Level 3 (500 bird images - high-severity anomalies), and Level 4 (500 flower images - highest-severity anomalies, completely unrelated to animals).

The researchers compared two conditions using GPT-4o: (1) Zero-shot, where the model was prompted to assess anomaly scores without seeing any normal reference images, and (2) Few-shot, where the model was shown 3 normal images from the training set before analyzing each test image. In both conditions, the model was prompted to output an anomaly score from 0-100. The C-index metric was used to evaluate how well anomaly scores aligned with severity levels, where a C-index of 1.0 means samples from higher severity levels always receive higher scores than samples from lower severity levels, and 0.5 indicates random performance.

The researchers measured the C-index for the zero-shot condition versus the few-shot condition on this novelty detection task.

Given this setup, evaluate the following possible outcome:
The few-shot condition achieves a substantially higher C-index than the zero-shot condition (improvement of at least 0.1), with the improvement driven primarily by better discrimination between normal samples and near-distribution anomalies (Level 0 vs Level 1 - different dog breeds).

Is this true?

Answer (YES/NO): NO